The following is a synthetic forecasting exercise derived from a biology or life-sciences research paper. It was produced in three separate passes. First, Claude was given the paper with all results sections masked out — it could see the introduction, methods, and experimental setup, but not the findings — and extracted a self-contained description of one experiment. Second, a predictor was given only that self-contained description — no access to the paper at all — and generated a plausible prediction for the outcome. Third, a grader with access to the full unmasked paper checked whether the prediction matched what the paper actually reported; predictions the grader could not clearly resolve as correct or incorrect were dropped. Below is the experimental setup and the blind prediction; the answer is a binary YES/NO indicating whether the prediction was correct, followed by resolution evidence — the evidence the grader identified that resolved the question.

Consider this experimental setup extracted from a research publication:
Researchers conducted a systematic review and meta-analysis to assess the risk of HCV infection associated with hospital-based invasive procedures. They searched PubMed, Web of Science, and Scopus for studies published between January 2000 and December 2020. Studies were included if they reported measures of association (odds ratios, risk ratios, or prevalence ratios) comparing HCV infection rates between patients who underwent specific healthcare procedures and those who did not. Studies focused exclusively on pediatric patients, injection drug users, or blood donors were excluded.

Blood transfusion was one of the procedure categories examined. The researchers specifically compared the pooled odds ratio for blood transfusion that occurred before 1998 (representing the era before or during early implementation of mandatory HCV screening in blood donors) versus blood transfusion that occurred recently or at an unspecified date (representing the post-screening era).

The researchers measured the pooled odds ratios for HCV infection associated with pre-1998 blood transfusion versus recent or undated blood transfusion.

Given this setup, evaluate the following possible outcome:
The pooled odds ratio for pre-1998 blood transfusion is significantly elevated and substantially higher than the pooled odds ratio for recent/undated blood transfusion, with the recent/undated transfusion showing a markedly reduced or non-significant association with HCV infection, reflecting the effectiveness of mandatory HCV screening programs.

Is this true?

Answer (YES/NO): NO